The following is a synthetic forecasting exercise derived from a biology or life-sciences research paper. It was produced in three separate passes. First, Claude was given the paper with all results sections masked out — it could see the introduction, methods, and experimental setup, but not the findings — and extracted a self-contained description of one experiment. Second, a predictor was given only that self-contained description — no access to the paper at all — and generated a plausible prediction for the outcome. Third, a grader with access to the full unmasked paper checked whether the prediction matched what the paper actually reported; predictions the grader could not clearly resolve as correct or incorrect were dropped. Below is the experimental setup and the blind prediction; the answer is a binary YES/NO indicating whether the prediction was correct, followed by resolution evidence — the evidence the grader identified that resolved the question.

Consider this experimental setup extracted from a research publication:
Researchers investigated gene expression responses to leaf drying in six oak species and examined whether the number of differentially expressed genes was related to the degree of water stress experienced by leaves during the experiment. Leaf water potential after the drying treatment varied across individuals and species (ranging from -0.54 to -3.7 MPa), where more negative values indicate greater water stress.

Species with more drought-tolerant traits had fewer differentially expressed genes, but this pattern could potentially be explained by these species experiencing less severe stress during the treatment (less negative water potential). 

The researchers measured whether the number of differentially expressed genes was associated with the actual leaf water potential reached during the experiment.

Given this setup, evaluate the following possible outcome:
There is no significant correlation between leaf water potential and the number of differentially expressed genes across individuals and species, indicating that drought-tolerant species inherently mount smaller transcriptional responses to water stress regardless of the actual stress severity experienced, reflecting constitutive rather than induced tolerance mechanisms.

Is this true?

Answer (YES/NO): YES